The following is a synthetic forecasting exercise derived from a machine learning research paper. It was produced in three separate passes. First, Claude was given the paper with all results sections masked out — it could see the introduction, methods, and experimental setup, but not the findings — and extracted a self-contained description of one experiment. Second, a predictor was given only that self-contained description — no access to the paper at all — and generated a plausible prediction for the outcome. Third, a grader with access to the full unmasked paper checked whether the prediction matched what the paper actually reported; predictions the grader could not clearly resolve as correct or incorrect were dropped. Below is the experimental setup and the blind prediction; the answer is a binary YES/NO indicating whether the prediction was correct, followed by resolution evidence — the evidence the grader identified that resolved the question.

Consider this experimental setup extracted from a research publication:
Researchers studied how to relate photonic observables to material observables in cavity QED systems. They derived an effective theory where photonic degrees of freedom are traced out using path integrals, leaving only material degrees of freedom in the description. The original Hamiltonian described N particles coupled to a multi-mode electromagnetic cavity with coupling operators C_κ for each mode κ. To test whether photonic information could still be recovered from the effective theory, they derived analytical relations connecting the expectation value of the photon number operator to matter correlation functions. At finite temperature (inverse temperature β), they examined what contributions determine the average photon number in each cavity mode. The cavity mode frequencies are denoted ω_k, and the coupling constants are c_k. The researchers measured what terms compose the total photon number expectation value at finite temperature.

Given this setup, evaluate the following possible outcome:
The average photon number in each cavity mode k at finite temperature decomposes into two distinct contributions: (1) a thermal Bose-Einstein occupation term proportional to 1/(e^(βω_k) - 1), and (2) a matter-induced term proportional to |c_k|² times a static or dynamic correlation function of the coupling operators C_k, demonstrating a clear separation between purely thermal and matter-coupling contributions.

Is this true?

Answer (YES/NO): YES